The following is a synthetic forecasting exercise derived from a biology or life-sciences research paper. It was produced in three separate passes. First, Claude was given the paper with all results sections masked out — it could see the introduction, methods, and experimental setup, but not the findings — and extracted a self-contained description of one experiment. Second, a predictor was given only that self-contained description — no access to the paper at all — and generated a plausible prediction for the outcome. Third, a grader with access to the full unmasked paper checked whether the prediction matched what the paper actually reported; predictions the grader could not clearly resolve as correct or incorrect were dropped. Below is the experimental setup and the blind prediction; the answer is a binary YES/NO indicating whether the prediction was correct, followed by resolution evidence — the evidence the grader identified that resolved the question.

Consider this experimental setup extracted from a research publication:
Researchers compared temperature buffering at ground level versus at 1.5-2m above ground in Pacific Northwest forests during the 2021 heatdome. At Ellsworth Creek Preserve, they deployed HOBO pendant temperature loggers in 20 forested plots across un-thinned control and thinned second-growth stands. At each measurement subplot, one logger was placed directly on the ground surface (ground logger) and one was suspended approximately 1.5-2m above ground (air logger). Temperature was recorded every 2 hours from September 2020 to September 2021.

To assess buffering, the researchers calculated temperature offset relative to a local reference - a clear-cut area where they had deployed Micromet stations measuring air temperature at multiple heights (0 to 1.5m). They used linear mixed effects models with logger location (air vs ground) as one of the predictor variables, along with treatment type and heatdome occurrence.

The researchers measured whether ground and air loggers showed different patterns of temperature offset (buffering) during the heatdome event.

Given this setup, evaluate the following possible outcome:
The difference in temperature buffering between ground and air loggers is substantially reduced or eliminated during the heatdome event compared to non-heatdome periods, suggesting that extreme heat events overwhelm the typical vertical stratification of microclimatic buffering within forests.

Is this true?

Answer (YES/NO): NO